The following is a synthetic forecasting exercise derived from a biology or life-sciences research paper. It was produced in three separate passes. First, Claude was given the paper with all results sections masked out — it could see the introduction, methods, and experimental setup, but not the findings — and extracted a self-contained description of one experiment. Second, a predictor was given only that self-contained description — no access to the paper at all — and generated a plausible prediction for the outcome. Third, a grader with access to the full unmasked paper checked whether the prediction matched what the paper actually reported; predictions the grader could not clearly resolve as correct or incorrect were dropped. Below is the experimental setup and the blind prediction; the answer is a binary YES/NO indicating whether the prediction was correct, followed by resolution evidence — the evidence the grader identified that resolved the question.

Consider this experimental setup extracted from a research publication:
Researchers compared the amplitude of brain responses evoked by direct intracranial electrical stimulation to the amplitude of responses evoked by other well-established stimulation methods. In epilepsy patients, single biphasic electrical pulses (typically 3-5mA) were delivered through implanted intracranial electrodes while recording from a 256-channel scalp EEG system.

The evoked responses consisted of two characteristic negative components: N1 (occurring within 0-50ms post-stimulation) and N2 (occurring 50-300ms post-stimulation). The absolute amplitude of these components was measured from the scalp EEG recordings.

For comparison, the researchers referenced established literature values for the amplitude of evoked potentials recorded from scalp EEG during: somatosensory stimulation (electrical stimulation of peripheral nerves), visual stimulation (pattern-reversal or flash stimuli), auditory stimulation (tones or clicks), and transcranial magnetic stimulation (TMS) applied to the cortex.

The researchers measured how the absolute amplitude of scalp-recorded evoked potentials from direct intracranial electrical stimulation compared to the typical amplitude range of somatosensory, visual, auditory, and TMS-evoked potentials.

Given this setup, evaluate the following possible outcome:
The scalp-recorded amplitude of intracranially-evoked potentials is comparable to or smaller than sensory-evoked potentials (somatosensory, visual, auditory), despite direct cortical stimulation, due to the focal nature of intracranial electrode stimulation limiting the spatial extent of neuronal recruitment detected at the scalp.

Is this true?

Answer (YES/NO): NO